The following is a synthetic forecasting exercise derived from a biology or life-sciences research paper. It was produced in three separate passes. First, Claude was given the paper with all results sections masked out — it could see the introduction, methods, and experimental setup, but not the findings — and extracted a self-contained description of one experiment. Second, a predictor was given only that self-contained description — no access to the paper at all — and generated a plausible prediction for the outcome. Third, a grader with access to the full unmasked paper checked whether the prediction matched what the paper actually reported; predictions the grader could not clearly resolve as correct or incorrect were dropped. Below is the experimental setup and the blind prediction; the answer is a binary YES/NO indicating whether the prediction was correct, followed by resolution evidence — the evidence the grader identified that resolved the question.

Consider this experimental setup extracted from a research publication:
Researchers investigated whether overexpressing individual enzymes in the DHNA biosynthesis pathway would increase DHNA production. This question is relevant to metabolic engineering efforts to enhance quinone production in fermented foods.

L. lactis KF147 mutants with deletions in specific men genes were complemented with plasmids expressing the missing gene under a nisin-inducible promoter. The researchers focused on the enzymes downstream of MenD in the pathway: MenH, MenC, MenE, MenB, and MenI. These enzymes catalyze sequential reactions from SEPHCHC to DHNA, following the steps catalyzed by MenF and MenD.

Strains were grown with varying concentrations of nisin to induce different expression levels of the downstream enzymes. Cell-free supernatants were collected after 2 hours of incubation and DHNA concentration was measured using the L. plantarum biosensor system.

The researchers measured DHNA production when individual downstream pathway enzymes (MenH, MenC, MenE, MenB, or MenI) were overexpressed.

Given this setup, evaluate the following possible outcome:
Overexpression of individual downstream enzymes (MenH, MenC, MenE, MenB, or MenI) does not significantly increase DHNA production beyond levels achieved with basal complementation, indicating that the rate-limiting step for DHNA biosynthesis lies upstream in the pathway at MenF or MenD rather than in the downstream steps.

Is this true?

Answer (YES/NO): YES